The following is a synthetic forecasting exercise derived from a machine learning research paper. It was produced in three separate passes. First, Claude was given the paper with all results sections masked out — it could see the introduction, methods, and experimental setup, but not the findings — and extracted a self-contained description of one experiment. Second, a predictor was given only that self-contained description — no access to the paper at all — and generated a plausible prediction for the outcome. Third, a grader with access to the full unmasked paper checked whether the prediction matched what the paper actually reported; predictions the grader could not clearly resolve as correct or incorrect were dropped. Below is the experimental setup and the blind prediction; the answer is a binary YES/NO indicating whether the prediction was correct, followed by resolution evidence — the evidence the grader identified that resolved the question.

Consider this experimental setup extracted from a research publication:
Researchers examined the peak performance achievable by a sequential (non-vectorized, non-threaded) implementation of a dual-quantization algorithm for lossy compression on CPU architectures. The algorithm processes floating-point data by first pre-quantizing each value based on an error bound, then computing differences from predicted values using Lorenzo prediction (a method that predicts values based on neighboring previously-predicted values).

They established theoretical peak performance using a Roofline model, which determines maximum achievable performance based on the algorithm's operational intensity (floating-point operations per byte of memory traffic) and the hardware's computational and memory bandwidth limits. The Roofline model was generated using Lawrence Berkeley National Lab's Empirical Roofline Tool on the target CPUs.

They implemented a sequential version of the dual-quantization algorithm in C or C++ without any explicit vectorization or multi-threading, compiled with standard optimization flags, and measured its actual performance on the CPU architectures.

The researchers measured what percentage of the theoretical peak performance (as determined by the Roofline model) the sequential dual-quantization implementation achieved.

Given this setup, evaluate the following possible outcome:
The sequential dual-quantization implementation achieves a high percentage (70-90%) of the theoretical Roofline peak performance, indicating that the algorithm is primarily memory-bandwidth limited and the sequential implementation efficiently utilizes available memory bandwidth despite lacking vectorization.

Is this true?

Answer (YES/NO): NO